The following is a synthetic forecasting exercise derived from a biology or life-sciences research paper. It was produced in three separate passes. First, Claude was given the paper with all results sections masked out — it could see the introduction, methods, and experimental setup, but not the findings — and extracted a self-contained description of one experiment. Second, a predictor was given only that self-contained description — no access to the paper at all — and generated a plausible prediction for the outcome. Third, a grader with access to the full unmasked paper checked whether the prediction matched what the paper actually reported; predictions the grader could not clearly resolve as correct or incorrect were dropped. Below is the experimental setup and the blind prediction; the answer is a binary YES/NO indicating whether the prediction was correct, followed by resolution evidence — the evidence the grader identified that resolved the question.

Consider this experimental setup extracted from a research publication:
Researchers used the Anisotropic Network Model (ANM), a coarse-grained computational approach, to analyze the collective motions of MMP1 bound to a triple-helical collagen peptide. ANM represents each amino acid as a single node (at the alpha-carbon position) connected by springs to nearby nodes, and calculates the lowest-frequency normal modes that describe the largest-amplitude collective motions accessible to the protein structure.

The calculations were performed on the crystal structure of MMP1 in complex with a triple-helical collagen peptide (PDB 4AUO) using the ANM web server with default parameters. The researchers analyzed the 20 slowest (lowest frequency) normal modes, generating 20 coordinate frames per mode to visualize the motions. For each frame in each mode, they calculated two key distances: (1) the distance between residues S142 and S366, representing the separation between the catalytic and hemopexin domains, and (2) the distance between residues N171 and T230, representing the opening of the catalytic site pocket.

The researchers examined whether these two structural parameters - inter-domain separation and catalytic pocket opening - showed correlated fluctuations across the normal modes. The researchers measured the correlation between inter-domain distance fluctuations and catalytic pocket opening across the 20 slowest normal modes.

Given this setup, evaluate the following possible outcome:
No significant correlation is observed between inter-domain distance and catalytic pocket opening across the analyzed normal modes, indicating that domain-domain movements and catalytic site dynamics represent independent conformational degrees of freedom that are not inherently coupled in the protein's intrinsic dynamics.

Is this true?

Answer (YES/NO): NO